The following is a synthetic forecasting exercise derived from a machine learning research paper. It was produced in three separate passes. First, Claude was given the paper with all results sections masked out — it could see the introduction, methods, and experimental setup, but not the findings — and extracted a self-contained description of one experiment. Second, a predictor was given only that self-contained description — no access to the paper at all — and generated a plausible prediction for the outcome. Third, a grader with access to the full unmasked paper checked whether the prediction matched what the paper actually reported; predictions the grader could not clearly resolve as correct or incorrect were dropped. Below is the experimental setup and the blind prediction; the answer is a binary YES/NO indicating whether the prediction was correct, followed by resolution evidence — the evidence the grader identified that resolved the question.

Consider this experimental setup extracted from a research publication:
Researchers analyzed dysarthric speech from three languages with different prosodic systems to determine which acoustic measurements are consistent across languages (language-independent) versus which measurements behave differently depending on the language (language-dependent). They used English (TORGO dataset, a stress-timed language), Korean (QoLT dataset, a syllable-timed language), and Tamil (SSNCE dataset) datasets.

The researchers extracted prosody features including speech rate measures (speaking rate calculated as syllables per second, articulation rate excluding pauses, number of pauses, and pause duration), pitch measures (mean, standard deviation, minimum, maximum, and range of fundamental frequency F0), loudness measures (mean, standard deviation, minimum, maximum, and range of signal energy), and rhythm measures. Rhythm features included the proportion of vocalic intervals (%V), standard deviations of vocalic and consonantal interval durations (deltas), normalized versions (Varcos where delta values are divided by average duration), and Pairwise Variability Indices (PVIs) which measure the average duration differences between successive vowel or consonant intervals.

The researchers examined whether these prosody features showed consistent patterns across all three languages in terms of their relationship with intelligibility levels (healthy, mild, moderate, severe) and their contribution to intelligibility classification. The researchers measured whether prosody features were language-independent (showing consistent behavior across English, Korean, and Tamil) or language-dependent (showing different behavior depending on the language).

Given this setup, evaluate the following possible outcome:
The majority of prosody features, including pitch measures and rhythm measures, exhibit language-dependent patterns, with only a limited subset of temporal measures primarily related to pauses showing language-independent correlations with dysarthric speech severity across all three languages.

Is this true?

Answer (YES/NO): NO